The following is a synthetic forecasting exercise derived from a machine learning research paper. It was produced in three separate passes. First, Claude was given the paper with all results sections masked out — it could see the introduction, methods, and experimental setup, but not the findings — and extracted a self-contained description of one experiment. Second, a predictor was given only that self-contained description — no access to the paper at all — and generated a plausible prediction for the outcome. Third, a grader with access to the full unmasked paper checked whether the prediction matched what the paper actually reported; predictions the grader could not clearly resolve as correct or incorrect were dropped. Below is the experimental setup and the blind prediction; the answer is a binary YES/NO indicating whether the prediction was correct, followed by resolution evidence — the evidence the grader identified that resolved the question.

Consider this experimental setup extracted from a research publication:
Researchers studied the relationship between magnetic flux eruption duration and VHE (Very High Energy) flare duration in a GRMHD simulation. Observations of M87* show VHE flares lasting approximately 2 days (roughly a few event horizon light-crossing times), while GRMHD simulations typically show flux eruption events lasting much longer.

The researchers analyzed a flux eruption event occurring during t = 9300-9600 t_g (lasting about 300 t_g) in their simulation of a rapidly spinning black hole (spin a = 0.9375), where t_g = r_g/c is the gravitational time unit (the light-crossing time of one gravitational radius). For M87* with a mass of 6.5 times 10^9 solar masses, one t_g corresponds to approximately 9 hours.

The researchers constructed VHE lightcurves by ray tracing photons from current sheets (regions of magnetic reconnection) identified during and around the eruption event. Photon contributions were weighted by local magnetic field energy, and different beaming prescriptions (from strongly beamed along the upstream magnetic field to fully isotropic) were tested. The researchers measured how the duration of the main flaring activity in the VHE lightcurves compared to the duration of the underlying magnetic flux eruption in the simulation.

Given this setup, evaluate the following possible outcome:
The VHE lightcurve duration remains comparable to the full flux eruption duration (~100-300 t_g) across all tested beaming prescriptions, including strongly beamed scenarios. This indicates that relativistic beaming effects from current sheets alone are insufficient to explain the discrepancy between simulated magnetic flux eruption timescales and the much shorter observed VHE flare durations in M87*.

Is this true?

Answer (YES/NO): YES